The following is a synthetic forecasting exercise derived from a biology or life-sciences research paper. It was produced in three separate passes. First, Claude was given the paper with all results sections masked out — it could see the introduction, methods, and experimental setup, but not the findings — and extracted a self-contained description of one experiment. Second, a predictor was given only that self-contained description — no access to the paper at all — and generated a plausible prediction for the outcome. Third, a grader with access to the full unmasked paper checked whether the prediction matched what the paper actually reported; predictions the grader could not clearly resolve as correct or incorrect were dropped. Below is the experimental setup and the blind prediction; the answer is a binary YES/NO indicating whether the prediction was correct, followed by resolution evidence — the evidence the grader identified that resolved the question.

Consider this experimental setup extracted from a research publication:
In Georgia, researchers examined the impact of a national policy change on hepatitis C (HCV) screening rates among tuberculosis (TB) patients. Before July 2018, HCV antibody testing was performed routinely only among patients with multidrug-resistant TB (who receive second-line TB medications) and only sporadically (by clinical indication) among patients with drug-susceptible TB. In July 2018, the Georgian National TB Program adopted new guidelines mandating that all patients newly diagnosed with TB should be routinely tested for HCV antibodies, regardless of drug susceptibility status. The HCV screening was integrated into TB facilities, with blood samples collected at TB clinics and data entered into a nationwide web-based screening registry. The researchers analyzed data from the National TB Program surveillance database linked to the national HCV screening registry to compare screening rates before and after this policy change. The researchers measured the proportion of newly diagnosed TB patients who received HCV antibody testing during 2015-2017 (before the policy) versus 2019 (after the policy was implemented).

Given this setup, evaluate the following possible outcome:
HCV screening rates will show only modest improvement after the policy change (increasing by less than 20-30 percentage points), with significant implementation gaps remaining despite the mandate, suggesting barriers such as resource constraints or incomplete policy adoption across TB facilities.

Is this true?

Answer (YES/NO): NO